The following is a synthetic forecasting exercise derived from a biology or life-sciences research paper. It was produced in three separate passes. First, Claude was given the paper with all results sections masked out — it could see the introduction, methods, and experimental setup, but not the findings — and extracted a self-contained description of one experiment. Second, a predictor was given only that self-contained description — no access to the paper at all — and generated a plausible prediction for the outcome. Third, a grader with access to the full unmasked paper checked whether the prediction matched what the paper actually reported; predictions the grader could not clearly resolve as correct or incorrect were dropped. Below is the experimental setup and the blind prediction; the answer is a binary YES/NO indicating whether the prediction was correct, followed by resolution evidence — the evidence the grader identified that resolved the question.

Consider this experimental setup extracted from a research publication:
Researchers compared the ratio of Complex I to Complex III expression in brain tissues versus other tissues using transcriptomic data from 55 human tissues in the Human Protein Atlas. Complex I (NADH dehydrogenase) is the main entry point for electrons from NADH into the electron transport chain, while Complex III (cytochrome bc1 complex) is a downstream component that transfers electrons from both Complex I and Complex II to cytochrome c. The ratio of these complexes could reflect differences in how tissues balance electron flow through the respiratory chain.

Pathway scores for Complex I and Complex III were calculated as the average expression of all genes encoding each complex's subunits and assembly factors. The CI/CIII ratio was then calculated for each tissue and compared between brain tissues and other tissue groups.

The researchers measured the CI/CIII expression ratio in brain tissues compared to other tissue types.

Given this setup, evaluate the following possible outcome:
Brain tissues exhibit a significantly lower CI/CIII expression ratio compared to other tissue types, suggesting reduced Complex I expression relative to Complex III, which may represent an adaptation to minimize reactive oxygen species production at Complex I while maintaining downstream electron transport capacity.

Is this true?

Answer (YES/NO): NO